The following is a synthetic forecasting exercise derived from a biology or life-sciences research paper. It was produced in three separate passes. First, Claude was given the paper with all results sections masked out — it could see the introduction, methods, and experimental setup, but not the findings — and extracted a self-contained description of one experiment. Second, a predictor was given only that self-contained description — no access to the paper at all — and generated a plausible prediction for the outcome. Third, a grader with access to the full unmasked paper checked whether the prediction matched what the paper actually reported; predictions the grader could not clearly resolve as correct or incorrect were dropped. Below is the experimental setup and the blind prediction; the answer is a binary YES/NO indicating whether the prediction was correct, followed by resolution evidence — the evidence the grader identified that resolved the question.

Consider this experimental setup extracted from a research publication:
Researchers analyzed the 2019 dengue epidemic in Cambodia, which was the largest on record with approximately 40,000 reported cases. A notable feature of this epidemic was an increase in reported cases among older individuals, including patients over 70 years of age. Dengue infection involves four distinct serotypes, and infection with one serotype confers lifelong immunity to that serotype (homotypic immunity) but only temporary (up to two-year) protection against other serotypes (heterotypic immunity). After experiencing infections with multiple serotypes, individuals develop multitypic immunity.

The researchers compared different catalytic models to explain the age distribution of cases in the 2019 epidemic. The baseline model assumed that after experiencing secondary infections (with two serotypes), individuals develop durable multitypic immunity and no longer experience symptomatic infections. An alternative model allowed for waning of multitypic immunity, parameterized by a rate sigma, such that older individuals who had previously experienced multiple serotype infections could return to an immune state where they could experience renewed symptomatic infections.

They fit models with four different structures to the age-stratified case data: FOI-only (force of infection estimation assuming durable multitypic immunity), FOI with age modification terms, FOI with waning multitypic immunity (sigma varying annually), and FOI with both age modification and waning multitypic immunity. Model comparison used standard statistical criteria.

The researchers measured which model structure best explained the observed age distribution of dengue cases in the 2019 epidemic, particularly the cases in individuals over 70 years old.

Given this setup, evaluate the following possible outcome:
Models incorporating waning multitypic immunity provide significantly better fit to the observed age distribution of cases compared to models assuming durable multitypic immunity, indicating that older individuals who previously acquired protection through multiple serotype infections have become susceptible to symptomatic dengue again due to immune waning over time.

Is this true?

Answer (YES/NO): YES